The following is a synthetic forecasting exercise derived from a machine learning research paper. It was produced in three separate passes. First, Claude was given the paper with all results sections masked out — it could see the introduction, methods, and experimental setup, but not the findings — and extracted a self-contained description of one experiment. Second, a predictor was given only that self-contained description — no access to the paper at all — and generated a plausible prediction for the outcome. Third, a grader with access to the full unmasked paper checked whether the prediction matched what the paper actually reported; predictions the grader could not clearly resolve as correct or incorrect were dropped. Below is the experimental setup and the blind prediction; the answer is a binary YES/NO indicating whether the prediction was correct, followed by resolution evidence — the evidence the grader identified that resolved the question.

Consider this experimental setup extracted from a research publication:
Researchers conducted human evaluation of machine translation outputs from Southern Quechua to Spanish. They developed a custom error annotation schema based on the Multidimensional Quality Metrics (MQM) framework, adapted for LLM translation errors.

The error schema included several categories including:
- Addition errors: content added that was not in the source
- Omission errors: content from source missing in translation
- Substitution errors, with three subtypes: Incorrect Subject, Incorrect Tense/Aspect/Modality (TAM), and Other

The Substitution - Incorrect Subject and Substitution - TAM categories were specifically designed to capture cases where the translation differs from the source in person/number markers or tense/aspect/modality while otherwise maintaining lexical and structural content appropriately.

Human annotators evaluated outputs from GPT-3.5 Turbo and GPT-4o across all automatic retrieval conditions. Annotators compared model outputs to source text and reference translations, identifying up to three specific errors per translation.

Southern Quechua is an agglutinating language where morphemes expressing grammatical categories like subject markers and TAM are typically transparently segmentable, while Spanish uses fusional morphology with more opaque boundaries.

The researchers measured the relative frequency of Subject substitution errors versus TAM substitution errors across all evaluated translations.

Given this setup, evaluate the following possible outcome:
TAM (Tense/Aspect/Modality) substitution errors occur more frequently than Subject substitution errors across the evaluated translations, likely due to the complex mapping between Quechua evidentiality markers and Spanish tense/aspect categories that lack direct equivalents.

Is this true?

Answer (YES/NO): YES